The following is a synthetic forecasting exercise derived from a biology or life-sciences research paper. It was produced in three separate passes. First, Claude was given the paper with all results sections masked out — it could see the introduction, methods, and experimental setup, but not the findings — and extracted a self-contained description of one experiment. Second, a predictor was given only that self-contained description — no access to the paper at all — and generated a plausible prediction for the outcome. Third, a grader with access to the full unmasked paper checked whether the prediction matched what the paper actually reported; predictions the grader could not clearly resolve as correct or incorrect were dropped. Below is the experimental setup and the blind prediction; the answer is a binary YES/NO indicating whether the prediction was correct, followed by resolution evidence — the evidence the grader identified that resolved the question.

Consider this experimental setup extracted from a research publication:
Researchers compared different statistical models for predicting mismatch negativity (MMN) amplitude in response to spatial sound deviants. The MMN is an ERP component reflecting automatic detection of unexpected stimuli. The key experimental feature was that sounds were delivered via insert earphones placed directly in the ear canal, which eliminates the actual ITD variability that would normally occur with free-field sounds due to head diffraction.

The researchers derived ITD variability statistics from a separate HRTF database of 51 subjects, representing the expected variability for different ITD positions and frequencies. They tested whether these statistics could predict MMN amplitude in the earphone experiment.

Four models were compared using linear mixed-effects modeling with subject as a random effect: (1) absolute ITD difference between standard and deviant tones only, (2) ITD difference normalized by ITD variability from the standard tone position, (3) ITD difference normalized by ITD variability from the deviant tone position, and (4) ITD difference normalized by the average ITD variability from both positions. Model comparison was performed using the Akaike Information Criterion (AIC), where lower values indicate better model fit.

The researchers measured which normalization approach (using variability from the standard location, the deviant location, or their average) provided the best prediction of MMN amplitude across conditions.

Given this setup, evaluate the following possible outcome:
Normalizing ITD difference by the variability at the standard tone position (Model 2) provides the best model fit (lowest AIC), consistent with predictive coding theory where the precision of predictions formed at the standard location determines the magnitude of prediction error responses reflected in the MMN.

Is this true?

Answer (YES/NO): NO